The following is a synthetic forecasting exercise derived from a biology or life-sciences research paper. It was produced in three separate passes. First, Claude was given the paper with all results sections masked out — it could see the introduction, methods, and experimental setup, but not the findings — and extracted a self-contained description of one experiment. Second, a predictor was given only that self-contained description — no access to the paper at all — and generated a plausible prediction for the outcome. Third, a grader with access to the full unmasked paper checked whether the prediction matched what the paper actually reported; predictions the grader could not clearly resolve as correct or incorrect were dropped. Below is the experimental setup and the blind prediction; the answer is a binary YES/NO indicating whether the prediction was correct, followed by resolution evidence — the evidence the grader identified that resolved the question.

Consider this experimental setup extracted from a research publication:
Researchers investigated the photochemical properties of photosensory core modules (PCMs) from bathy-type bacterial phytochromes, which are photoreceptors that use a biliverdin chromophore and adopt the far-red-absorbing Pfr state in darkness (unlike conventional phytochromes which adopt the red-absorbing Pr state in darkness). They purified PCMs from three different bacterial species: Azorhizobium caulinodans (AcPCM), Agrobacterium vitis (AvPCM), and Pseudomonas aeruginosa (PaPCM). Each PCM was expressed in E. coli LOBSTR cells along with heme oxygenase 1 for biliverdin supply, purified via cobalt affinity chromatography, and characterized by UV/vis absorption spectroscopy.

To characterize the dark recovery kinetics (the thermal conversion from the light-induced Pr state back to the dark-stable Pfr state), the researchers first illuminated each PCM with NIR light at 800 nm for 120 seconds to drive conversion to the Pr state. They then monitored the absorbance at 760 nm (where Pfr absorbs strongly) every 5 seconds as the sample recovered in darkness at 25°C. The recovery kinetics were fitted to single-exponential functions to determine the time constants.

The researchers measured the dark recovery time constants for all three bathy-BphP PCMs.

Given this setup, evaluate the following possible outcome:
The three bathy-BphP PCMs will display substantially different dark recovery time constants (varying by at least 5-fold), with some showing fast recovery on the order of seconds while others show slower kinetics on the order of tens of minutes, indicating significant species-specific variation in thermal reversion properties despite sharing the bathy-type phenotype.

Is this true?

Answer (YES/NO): NO